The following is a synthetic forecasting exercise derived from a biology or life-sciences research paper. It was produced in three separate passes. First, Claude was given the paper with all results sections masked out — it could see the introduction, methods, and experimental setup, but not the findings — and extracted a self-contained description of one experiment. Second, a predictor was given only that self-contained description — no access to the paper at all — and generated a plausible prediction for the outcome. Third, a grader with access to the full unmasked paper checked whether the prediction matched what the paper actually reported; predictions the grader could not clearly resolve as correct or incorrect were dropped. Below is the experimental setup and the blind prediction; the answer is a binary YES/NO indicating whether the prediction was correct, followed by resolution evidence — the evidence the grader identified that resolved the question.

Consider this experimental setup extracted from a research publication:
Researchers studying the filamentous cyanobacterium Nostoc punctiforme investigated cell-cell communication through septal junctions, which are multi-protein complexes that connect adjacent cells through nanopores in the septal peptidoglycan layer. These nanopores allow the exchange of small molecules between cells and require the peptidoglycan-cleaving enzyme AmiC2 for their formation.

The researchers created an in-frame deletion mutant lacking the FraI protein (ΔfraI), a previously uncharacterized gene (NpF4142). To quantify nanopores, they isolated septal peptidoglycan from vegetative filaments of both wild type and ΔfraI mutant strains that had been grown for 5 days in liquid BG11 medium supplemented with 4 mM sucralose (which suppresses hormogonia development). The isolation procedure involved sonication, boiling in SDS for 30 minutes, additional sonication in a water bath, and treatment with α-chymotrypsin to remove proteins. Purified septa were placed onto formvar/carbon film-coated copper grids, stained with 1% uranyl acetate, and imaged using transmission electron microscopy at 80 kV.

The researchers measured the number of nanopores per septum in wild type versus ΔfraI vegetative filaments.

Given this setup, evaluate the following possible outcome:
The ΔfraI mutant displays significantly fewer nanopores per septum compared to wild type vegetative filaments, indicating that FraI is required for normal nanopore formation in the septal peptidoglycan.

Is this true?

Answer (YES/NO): YES